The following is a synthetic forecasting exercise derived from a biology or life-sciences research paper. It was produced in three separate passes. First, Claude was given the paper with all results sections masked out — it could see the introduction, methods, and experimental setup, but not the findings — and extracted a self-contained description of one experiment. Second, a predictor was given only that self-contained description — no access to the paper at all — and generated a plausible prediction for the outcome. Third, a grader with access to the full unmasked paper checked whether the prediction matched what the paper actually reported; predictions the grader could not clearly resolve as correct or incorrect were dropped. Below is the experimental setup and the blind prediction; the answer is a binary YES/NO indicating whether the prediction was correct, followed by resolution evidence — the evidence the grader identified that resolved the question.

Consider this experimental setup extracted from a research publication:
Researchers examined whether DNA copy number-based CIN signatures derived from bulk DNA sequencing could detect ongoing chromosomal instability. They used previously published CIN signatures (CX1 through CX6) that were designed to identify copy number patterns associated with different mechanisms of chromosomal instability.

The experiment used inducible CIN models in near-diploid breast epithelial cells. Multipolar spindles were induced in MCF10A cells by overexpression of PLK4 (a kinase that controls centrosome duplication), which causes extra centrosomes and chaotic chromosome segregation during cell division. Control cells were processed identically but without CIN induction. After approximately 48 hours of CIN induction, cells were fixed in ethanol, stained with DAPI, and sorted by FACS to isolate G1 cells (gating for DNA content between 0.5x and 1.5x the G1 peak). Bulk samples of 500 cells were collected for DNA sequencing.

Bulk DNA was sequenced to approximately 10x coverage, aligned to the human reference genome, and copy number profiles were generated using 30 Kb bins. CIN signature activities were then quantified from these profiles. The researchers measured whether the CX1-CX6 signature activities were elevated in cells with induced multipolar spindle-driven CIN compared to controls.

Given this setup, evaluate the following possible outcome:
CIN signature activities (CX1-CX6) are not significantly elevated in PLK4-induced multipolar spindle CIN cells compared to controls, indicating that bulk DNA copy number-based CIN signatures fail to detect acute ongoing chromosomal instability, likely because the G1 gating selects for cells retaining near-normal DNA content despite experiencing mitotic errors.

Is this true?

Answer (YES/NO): YES